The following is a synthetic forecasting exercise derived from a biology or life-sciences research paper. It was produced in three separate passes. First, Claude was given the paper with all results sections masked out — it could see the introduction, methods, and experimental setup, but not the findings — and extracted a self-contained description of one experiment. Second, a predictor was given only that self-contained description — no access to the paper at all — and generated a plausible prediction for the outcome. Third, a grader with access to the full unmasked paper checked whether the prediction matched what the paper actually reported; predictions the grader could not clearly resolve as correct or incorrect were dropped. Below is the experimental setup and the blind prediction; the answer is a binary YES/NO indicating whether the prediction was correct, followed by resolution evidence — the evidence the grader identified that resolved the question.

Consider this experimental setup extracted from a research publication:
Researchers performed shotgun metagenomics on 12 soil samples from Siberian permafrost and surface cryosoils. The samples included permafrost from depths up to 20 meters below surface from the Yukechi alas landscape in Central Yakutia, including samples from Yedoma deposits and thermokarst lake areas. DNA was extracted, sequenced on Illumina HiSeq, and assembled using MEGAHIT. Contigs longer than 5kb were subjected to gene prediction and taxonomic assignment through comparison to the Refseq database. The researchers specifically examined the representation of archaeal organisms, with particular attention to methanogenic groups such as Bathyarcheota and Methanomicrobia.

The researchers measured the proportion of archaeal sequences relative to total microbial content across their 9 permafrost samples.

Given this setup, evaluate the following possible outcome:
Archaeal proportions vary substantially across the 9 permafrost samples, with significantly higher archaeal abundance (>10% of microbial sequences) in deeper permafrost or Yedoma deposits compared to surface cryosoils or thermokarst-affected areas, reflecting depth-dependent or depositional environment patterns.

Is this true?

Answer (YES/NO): NO